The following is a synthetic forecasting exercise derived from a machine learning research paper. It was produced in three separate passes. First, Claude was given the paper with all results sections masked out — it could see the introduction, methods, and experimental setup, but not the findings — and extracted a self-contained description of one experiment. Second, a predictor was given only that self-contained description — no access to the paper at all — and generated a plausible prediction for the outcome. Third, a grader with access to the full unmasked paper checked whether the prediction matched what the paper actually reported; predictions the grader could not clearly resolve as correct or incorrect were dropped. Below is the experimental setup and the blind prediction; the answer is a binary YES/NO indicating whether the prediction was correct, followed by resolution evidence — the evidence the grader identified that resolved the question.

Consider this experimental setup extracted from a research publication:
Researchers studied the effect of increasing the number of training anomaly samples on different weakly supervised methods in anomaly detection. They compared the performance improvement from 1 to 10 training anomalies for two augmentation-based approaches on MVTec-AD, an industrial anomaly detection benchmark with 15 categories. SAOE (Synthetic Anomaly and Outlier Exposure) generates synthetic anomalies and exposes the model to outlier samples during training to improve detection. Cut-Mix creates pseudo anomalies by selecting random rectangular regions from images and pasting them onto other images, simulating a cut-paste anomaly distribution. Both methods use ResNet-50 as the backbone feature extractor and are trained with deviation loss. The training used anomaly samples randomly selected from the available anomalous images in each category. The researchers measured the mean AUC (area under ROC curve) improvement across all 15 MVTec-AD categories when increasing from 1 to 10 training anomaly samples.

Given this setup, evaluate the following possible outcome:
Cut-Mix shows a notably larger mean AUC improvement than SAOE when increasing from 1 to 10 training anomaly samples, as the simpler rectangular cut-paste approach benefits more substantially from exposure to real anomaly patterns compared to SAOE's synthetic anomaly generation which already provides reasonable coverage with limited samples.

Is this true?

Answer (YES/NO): YES